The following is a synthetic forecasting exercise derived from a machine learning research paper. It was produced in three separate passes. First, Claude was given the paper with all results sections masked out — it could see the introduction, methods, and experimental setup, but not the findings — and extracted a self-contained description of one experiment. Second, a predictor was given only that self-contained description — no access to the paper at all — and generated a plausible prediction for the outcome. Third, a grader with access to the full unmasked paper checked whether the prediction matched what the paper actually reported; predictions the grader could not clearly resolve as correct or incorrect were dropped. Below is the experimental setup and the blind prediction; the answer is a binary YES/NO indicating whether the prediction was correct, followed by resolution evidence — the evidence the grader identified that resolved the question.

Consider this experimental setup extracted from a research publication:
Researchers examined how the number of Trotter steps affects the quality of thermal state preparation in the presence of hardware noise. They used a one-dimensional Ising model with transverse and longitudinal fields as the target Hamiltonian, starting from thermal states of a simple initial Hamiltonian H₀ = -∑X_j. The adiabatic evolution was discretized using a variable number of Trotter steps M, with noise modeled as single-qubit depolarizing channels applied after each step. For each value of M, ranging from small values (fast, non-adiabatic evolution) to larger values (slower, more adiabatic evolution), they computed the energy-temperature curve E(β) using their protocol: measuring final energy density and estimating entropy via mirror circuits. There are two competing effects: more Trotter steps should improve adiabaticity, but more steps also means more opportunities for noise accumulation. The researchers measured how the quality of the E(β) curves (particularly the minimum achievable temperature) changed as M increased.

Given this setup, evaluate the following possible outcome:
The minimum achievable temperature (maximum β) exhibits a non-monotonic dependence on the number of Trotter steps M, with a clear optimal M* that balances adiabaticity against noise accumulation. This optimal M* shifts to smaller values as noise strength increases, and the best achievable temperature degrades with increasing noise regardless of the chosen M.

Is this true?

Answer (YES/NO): NO